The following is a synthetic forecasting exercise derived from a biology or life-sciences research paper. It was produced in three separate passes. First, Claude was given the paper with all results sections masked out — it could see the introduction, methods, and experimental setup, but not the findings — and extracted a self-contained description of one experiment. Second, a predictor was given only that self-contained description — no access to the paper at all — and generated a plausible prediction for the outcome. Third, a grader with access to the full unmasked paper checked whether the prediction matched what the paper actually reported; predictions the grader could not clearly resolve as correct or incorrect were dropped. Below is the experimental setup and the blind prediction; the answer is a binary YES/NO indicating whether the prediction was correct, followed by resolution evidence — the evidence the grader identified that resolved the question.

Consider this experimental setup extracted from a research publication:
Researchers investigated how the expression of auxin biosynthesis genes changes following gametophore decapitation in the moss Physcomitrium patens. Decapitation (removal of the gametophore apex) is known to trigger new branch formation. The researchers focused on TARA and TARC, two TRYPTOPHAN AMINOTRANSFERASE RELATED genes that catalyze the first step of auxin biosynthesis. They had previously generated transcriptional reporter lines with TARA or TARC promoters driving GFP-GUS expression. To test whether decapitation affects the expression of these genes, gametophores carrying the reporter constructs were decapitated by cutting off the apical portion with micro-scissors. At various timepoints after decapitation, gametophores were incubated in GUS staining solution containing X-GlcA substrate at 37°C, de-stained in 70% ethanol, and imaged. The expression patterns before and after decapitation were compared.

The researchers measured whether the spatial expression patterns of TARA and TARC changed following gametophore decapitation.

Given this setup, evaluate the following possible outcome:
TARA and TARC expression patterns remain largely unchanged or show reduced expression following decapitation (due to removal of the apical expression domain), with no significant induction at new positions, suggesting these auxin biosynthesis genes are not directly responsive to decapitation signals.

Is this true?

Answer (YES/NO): NO